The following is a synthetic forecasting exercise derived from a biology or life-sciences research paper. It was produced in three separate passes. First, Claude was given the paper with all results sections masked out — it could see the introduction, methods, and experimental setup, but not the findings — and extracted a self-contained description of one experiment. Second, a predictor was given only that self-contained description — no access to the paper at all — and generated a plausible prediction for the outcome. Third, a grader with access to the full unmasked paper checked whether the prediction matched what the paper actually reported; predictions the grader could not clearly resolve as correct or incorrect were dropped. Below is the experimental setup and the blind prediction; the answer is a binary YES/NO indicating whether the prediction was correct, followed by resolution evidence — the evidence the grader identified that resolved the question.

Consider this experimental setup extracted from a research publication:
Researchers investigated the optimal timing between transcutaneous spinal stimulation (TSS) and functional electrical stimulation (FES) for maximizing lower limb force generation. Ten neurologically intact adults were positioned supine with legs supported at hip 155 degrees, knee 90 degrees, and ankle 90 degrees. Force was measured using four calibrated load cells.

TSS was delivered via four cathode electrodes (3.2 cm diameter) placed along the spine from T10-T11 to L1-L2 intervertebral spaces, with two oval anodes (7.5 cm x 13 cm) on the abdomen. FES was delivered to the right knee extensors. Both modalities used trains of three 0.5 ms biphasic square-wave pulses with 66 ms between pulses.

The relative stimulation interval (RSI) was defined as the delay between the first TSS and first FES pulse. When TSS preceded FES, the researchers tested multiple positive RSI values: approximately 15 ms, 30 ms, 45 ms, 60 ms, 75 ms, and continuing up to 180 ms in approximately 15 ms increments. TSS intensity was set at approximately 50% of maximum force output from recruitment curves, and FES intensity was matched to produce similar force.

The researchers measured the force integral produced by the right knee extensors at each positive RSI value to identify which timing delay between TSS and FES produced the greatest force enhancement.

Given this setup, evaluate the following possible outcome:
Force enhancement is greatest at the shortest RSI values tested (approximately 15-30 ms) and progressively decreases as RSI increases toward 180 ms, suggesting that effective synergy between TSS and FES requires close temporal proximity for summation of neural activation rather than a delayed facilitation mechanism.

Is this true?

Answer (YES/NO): NO